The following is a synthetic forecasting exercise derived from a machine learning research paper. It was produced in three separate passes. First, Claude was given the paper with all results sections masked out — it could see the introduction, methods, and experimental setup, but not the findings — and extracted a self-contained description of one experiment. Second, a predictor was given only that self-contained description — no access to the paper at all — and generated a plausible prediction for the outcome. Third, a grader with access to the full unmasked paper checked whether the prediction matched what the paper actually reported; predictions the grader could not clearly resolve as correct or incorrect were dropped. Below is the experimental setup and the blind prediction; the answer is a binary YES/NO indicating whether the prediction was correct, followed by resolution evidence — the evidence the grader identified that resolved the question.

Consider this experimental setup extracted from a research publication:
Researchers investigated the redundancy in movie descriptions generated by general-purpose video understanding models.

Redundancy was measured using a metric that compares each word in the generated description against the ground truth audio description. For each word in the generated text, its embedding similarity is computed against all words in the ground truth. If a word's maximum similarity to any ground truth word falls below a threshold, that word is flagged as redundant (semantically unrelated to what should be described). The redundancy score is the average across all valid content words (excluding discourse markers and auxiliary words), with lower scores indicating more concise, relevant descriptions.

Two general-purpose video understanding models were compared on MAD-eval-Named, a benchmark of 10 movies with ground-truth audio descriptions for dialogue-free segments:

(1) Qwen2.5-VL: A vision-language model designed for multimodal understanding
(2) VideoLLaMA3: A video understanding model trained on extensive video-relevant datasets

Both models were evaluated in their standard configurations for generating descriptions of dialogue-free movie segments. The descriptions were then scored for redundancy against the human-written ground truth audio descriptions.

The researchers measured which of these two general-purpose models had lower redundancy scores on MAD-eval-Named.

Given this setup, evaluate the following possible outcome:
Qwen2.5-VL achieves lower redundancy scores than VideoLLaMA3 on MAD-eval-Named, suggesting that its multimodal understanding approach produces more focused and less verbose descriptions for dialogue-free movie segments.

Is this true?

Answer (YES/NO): NO